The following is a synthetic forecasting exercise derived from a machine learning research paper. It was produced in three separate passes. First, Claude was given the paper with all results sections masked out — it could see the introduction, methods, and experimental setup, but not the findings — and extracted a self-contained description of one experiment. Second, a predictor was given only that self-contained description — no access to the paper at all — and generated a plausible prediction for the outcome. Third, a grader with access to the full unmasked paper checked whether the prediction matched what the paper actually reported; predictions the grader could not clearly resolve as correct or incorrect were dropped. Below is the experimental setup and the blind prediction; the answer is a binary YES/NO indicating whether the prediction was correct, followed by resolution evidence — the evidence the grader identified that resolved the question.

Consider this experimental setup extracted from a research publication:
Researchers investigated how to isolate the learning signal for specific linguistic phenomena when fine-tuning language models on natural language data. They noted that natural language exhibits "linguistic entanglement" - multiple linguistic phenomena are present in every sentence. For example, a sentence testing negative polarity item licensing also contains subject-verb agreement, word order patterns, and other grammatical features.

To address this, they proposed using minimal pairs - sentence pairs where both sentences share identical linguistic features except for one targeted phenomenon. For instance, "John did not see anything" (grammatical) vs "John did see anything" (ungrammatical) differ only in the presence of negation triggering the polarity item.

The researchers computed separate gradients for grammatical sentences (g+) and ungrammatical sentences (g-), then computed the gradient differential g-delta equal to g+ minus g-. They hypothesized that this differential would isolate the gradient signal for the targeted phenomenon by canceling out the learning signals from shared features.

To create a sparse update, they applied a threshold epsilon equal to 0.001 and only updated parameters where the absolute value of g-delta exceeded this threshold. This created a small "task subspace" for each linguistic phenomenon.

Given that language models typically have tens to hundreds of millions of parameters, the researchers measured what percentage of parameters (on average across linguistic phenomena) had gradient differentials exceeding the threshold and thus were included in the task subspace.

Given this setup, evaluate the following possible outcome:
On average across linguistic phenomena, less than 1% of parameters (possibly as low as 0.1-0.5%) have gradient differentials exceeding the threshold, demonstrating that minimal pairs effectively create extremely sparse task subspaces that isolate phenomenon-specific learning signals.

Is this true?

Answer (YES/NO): NO